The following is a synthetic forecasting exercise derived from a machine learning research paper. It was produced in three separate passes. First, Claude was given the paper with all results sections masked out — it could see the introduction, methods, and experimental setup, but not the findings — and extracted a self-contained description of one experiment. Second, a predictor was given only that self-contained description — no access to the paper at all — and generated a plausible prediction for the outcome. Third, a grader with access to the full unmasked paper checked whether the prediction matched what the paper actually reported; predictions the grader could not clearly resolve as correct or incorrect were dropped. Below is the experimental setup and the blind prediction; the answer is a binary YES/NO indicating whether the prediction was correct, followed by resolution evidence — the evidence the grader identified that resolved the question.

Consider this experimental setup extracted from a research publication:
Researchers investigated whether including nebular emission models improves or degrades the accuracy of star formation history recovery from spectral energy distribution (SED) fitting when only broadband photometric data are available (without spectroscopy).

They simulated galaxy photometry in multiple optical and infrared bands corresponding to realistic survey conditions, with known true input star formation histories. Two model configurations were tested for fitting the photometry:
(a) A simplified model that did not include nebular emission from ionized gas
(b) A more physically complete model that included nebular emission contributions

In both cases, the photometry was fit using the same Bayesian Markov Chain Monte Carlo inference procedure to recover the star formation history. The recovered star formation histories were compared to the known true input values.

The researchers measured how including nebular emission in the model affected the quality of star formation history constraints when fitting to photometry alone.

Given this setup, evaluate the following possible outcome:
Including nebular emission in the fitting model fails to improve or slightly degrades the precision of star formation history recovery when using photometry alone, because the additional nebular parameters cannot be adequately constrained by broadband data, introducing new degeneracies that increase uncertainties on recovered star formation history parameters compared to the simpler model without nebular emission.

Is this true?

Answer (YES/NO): YES